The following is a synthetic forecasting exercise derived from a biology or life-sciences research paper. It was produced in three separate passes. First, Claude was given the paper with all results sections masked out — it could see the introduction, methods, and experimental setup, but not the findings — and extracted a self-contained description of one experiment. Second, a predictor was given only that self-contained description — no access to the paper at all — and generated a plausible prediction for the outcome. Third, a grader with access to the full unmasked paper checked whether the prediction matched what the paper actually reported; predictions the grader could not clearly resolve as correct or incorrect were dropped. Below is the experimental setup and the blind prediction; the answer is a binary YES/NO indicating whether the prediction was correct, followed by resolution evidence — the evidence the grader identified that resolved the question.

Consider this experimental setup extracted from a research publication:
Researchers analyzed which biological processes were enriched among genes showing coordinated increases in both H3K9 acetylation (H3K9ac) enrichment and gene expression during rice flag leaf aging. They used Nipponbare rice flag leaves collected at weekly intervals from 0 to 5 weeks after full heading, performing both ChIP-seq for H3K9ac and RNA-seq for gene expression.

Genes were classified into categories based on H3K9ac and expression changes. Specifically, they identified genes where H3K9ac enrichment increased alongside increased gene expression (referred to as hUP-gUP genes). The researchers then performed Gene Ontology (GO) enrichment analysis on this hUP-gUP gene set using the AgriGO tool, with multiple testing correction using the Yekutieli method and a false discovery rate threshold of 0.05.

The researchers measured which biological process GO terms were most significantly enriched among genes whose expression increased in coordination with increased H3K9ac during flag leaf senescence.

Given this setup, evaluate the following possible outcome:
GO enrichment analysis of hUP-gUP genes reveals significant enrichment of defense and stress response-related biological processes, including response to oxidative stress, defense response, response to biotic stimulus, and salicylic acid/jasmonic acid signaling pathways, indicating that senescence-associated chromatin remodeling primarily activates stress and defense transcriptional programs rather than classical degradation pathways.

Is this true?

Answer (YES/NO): NO